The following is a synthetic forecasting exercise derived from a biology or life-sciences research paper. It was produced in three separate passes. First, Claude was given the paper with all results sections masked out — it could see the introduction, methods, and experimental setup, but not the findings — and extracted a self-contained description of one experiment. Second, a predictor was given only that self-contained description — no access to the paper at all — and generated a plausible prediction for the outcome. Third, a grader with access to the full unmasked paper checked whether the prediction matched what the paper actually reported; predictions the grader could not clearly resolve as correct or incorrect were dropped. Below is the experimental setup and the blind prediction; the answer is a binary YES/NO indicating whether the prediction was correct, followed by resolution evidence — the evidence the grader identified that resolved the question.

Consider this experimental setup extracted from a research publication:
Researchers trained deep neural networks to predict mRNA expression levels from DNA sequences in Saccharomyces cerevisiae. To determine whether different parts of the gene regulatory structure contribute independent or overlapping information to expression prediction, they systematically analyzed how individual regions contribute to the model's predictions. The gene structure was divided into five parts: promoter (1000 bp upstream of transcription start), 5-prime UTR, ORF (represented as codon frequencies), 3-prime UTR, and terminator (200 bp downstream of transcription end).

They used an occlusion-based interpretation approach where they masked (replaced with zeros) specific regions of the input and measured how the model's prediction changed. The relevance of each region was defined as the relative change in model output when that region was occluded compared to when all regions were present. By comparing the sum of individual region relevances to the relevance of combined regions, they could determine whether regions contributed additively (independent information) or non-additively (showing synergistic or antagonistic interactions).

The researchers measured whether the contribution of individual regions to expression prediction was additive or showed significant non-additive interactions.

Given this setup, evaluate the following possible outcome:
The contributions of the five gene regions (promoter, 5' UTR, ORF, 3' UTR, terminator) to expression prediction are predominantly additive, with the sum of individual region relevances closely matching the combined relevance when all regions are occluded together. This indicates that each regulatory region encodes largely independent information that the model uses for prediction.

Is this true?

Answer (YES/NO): NO